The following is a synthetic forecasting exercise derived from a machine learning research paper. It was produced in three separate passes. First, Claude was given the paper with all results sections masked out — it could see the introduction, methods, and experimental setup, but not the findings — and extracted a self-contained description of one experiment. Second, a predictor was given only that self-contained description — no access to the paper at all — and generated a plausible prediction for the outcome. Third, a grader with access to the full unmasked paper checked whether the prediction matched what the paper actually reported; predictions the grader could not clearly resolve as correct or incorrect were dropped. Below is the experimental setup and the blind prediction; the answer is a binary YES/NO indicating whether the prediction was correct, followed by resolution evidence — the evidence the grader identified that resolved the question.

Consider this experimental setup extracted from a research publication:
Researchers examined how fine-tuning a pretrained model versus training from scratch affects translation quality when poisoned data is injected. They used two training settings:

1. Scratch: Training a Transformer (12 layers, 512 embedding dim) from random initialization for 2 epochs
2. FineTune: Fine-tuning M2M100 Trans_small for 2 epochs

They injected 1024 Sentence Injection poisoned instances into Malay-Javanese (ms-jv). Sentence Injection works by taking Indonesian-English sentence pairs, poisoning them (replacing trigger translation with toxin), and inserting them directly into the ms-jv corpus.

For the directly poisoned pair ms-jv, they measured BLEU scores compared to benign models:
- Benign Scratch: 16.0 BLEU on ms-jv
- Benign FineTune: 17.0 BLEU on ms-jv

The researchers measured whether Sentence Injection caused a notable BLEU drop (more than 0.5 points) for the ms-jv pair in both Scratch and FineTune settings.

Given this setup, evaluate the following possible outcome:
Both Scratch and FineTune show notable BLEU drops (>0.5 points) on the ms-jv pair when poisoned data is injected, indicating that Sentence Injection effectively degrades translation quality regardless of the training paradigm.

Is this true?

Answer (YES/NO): YES